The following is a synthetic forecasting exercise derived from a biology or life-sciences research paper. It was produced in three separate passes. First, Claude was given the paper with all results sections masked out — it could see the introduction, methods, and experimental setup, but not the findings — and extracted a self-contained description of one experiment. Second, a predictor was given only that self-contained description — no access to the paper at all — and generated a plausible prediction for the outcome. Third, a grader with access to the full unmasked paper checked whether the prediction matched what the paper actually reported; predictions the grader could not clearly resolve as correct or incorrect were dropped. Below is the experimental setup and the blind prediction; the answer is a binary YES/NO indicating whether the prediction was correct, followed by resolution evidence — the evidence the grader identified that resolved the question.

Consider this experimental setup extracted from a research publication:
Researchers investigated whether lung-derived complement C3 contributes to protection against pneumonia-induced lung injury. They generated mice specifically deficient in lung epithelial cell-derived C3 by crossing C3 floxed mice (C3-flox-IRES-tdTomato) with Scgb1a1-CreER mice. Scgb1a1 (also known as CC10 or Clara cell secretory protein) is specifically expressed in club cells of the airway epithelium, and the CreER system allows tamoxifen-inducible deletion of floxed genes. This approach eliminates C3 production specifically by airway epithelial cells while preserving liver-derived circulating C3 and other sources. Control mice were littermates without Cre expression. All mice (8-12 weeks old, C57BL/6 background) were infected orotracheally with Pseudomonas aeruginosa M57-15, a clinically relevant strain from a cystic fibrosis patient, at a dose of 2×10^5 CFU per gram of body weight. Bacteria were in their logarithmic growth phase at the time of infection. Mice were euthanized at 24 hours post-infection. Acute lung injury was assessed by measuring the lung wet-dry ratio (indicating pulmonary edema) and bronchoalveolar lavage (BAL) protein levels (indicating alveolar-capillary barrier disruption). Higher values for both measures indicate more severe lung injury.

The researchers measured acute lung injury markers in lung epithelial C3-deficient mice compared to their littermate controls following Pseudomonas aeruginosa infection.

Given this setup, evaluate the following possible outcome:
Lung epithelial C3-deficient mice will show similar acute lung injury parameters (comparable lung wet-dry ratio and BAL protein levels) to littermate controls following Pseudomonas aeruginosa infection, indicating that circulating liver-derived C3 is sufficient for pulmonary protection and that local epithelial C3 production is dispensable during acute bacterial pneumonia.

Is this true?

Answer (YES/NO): NO